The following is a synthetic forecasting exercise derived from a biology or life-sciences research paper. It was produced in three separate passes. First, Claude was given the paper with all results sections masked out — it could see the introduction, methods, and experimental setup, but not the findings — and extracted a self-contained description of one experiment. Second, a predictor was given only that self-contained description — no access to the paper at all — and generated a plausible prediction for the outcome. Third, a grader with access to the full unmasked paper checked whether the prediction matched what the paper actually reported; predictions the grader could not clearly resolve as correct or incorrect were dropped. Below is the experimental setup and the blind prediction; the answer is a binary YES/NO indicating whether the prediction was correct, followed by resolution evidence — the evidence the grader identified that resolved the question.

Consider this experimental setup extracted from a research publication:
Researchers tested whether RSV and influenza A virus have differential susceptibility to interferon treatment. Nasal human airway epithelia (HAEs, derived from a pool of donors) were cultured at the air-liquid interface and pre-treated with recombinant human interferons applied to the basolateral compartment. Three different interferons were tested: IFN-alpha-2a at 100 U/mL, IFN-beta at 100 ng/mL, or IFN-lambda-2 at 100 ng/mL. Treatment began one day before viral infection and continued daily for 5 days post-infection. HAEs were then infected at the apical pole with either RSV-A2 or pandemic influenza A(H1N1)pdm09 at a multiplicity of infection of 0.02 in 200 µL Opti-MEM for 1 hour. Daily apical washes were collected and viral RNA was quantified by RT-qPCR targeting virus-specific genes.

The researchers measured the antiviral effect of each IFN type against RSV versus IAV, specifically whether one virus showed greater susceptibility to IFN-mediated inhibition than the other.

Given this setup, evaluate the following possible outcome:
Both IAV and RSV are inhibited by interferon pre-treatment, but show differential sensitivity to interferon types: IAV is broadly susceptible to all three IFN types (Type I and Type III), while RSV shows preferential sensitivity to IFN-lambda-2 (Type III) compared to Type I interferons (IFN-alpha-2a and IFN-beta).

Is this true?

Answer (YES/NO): NO